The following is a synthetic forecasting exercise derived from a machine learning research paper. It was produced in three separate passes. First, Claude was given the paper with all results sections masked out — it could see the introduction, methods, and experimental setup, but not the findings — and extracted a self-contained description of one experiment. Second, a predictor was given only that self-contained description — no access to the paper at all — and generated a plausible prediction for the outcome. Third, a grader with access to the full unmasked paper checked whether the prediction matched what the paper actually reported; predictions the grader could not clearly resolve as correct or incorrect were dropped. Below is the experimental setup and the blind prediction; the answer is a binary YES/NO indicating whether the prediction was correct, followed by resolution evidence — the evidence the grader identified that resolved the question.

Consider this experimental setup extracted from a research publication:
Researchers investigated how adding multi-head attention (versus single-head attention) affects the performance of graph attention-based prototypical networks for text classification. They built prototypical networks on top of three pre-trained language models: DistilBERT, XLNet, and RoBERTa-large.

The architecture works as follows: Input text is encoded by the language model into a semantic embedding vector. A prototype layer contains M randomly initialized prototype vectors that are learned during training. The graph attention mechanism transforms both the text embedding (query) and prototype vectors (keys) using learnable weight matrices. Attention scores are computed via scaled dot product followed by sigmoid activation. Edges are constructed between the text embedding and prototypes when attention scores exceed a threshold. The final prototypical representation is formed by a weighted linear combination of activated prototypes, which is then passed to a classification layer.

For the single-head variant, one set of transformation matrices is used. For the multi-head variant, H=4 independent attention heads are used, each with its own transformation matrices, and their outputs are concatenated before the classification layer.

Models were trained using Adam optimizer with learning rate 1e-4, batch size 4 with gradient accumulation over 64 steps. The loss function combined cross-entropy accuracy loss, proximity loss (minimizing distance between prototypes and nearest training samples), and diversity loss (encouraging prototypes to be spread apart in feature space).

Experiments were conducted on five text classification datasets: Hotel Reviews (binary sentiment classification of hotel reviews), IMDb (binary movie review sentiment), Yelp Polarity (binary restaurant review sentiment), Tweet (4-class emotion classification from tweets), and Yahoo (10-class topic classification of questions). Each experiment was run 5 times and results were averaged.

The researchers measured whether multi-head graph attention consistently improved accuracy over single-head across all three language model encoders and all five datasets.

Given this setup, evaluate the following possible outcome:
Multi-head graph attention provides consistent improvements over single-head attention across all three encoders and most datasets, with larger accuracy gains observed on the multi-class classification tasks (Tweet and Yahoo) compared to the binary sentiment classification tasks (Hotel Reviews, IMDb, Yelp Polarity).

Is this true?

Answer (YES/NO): NO